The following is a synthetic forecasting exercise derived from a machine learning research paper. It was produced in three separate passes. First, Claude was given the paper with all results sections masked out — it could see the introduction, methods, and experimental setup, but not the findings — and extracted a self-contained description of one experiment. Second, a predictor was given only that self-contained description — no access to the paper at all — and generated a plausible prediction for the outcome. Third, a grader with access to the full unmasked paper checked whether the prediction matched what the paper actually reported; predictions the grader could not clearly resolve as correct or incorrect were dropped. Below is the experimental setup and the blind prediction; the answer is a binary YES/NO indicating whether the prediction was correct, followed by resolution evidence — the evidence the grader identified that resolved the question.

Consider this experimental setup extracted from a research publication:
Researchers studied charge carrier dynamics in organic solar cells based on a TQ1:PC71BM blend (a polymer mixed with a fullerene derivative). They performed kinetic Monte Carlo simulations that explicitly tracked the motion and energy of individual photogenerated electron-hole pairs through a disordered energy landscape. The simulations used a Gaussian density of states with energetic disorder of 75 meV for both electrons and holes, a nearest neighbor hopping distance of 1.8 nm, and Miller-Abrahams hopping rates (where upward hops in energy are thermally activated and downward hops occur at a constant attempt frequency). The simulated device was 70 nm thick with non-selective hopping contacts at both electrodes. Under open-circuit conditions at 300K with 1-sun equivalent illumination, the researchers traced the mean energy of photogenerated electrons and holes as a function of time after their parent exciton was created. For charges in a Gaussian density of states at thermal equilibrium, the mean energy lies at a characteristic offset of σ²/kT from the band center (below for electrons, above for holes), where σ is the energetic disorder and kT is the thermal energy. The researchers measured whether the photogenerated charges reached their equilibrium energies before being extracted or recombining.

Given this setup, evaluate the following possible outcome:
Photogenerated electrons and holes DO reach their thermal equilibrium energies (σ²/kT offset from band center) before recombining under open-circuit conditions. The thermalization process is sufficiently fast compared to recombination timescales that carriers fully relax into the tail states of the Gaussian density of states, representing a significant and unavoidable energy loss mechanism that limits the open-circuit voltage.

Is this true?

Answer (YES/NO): NO